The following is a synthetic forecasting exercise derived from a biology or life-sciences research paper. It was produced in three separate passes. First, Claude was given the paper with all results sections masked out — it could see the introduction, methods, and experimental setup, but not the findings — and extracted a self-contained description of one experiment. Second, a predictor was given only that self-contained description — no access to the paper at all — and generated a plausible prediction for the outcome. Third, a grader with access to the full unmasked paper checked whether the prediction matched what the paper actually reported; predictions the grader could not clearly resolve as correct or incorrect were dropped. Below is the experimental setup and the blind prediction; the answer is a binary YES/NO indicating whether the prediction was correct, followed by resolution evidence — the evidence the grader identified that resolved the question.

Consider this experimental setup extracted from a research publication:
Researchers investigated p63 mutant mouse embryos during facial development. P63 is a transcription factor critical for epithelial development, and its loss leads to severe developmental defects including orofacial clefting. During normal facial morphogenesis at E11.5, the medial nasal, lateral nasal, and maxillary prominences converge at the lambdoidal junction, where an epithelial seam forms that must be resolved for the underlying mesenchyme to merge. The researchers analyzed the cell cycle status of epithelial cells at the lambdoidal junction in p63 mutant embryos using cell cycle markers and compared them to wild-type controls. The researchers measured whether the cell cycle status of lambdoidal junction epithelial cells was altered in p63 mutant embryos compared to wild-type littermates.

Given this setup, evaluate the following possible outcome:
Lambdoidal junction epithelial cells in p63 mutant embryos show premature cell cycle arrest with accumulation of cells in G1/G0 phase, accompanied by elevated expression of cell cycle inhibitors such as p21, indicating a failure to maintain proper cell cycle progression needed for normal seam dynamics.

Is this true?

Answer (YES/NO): NO